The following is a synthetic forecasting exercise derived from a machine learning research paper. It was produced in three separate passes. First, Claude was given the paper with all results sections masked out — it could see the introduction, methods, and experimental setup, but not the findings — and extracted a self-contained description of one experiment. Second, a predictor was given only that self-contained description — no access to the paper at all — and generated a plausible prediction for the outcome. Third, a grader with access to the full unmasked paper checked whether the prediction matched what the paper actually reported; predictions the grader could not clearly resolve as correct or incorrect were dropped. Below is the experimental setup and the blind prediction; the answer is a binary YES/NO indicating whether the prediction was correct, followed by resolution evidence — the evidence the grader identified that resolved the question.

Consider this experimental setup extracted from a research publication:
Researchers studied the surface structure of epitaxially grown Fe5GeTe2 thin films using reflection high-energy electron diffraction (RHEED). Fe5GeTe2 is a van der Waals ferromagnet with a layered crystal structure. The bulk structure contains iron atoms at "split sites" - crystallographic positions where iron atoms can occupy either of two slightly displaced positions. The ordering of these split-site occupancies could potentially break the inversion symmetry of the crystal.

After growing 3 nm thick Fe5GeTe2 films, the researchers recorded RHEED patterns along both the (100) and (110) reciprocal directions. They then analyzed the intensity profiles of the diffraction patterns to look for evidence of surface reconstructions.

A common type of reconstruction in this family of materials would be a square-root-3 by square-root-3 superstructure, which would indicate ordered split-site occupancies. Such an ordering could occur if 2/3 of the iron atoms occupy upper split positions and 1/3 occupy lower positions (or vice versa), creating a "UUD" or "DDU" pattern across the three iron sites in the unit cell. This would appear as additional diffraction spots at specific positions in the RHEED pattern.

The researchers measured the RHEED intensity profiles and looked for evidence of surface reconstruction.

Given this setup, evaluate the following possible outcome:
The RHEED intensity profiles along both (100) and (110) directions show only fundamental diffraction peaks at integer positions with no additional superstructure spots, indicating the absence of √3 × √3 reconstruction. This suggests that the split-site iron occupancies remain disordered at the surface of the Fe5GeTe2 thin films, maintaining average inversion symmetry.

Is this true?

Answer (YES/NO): NO